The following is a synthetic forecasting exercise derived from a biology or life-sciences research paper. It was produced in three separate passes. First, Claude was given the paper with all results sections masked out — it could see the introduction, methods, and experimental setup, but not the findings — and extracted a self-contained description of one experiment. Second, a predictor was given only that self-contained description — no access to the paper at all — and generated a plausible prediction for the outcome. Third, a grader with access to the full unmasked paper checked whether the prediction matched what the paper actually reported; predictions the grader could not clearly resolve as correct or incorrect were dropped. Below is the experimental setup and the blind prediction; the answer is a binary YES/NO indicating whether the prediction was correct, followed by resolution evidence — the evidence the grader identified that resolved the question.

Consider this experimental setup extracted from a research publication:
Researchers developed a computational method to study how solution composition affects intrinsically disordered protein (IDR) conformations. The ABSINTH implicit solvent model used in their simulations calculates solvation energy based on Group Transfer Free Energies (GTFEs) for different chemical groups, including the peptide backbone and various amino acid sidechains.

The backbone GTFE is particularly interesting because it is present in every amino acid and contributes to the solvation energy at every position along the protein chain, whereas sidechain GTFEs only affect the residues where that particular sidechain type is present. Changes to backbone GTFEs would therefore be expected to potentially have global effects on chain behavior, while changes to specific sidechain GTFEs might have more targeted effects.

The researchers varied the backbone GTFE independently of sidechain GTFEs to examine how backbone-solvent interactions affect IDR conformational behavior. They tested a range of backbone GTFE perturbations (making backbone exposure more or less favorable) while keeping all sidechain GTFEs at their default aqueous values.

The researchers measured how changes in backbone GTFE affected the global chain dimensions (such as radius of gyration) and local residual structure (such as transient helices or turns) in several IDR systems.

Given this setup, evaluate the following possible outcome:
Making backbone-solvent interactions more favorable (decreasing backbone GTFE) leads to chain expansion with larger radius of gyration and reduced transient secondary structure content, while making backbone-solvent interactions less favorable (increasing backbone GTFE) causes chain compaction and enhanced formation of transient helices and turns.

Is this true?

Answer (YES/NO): YES